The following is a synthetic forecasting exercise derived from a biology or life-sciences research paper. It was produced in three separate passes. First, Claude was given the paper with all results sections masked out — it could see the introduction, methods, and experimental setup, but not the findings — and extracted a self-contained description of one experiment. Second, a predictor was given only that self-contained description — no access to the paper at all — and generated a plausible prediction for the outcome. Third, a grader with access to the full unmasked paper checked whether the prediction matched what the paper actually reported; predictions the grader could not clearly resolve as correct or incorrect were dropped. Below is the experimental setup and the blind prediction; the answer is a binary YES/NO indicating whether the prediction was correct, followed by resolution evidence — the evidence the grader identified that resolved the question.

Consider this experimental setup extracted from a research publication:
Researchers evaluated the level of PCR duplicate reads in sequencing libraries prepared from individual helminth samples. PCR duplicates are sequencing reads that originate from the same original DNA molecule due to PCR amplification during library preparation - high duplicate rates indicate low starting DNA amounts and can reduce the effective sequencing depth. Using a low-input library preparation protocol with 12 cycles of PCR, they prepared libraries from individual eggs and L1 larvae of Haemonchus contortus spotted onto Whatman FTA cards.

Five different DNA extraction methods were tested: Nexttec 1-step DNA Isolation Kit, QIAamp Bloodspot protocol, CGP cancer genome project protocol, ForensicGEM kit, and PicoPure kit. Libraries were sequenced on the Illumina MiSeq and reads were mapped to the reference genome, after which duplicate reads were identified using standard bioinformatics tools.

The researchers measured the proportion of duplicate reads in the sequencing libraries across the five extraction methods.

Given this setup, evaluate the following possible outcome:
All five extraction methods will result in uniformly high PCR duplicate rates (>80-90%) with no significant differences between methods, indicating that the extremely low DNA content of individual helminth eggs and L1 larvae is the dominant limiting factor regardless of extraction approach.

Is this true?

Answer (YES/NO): NO